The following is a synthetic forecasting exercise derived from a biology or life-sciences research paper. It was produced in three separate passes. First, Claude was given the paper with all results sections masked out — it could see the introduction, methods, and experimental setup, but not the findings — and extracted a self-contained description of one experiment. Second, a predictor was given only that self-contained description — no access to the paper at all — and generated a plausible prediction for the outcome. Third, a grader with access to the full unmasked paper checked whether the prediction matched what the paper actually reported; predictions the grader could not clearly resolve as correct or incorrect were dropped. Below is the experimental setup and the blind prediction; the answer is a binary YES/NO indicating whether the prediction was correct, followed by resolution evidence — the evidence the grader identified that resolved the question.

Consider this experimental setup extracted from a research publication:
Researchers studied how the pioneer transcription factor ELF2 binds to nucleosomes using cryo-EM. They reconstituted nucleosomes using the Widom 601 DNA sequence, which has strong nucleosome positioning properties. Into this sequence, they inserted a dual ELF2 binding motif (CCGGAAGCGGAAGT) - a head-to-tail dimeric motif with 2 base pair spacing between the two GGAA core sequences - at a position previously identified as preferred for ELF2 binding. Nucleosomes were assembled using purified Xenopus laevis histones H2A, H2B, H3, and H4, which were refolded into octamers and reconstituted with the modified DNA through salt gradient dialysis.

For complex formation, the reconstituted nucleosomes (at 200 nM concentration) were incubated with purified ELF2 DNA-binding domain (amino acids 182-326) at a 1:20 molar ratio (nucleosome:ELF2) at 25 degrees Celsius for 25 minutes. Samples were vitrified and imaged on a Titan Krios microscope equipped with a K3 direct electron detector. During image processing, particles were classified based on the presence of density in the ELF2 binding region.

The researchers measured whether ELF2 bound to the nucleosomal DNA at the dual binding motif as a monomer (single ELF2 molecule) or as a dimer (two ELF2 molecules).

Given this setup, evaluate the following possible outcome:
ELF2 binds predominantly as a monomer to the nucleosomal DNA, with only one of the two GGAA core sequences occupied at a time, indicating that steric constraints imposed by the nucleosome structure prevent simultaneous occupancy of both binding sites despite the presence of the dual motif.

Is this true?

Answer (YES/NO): NO